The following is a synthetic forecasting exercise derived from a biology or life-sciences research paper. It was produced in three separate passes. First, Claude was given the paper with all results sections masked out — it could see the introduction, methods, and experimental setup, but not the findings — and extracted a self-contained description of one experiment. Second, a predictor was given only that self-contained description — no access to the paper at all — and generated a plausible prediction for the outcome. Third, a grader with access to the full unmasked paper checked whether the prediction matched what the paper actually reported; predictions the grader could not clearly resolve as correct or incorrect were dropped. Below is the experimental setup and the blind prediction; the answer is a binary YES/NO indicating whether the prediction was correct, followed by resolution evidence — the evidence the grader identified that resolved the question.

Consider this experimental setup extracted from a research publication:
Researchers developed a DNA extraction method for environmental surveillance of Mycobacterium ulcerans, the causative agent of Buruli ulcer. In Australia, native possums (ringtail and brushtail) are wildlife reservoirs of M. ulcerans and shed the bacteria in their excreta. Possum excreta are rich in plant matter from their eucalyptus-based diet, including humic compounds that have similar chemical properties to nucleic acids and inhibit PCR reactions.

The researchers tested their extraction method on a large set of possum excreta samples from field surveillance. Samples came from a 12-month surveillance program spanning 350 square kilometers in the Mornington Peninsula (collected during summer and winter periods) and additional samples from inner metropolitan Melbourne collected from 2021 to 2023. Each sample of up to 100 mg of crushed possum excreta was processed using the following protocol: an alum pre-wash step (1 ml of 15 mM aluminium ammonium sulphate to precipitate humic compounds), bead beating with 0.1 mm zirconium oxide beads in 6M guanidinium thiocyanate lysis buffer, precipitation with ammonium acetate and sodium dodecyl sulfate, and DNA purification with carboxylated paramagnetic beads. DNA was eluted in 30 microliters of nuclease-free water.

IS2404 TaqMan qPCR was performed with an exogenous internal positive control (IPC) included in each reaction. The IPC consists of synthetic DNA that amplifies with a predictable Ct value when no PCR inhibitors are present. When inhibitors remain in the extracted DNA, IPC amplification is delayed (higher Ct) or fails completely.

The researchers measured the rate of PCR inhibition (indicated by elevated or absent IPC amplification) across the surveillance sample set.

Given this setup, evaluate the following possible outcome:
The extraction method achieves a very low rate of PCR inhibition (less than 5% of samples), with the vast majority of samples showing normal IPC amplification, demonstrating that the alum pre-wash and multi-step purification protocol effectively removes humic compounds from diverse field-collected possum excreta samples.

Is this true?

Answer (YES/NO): YES